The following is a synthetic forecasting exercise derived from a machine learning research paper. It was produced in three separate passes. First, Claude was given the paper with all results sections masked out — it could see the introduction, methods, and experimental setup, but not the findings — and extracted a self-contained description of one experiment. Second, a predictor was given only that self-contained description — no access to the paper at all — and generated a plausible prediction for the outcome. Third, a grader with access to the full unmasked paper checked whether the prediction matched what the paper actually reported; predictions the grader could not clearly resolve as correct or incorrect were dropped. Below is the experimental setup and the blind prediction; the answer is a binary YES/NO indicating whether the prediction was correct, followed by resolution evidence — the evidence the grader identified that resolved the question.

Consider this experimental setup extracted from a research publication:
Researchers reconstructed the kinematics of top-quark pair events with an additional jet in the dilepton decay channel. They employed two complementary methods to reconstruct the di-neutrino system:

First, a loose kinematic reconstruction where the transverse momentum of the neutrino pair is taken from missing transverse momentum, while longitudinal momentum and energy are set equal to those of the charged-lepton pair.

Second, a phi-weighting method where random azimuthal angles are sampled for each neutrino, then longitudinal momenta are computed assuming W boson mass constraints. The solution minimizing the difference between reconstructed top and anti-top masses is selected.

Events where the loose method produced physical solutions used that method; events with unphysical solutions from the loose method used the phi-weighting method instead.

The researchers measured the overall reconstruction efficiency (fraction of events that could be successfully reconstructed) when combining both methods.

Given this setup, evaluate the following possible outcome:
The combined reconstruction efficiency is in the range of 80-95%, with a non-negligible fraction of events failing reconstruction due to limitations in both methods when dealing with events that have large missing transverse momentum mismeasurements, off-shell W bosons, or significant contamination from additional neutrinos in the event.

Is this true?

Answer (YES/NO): NO